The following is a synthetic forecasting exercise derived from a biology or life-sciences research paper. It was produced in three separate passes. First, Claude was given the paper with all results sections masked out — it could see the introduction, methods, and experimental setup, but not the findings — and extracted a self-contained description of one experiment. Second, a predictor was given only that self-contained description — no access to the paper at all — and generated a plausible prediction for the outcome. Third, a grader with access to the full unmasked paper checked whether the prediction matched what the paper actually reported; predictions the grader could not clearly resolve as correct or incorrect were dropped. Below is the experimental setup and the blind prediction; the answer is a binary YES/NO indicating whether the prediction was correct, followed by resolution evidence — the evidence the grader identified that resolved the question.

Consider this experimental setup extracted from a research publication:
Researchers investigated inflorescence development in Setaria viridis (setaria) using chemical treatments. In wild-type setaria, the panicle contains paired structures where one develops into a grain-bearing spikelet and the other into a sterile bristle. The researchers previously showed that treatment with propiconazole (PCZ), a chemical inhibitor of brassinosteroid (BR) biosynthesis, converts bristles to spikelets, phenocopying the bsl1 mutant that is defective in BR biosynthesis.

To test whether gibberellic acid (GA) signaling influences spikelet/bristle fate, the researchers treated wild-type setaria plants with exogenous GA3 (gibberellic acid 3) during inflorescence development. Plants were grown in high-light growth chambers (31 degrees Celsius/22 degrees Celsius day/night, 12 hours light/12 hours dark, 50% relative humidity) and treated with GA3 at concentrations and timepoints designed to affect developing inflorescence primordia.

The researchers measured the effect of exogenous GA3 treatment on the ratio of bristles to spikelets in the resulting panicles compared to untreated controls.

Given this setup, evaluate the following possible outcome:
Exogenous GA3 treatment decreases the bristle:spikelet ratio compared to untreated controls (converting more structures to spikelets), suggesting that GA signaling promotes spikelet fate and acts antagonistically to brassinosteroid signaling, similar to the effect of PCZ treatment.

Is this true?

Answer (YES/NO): NO